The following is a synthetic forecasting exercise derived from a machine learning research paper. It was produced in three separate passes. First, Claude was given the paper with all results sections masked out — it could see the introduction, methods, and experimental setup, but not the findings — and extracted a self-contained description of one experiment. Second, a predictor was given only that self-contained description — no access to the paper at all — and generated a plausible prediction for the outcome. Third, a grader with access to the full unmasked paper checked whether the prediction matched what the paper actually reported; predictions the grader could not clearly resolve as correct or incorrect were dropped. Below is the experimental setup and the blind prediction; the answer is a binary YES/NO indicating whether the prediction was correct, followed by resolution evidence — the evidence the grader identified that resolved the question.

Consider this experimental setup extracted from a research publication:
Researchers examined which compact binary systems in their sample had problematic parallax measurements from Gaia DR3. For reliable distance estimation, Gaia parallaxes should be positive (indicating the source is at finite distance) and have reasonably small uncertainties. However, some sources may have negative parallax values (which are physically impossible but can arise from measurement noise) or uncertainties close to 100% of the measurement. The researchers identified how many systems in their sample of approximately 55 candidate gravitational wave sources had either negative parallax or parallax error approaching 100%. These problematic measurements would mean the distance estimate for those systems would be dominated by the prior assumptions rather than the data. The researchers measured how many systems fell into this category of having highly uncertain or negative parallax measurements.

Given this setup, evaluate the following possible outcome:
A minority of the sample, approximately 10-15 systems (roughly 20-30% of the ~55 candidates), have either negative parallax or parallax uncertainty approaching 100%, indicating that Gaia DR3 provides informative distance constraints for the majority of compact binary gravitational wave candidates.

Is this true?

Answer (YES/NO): NO